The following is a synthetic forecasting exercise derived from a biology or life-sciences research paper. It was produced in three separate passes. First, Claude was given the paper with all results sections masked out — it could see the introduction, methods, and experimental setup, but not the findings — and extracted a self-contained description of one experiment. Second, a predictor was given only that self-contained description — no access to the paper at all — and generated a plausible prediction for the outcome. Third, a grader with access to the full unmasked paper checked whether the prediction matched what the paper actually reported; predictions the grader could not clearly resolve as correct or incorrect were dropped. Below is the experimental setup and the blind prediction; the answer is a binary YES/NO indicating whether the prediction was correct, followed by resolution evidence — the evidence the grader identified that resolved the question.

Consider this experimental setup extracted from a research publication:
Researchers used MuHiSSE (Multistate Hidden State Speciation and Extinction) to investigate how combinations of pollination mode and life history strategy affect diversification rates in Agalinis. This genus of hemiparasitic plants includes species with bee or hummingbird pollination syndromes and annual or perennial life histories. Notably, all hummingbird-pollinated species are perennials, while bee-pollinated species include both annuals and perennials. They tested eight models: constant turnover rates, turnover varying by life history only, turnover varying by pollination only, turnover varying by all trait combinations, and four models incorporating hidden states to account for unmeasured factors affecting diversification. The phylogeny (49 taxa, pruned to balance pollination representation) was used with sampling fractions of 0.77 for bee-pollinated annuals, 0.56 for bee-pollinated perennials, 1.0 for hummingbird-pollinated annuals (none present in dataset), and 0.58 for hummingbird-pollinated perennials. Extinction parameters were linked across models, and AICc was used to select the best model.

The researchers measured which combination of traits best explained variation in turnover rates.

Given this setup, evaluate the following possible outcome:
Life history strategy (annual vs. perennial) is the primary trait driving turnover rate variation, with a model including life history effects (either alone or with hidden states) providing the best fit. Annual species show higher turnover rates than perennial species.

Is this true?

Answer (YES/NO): NO